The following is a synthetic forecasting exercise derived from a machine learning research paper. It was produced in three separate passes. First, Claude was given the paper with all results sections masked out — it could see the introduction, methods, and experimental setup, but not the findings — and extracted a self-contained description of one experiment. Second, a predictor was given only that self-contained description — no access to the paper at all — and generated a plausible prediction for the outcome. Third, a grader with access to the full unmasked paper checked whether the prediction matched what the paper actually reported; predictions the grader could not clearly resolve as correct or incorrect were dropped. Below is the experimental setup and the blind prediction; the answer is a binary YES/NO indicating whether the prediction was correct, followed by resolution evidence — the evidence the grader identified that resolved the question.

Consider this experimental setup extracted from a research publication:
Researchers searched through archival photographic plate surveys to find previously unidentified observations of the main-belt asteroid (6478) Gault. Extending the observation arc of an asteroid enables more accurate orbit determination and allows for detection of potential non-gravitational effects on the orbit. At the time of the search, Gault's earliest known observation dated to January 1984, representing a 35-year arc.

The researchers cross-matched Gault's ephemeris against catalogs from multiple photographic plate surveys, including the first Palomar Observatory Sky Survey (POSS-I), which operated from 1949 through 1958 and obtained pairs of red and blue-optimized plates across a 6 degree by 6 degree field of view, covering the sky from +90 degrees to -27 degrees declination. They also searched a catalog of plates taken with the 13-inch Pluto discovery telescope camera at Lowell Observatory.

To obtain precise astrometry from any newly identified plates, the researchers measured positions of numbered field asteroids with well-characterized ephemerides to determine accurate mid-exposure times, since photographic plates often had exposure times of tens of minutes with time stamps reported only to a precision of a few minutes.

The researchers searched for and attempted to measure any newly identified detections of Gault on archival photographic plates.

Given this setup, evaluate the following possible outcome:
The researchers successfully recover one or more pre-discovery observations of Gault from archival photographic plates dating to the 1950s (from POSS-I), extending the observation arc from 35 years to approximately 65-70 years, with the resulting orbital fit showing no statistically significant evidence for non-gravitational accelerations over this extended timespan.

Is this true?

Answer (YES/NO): NO